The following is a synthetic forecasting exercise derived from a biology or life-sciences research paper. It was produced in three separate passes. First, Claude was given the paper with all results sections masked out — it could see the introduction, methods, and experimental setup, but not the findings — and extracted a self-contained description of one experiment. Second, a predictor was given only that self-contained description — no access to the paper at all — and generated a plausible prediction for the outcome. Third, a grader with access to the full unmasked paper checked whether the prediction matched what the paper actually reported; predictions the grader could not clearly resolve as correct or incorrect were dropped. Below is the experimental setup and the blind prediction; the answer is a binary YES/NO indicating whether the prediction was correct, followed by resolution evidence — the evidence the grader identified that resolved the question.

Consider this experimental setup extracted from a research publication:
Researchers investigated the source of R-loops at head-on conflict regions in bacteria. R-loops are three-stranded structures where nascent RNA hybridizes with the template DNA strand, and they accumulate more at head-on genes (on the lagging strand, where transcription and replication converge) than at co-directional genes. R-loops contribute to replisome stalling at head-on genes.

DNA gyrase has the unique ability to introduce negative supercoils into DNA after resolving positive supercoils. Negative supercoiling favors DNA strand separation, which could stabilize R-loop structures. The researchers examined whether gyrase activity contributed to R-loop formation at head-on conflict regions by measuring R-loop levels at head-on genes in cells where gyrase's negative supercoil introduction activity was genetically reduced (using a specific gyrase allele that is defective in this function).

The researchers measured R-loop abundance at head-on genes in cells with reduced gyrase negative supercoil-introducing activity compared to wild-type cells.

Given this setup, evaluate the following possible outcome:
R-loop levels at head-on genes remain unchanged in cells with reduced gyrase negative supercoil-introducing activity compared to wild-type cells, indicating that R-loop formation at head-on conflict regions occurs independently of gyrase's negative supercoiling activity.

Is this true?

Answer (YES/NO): NO